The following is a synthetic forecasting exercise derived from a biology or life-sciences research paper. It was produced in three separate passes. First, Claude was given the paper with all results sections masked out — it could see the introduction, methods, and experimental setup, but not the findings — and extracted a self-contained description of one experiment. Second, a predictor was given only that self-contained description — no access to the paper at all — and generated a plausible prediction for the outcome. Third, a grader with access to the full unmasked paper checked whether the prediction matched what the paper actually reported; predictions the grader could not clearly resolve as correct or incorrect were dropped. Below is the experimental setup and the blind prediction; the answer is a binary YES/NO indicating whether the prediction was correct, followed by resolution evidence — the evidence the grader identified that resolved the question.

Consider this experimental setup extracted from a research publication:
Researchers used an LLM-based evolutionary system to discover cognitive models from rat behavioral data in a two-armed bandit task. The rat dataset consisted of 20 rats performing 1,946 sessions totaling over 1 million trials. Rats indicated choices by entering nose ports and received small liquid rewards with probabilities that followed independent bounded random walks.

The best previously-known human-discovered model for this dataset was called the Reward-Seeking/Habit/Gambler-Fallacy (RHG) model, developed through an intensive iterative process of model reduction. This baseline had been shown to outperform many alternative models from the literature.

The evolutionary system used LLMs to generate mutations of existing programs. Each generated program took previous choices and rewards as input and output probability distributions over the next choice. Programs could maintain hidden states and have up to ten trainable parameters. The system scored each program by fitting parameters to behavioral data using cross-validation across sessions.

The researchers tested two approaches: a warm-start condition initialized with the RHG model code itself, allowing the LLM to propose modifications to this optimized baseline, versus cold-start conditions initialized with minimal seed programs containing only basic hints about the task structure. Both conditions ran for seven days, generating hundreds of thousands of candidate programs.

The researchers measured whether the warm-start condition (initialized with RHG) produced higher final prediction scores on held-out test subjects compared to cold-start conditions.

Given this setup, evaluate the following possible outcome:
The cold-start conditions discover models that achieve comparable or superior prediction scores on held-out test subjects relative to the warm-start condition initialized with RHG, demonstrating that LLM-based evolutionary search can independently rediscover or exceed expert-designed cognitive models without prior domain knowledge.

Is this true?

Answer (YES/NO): NO